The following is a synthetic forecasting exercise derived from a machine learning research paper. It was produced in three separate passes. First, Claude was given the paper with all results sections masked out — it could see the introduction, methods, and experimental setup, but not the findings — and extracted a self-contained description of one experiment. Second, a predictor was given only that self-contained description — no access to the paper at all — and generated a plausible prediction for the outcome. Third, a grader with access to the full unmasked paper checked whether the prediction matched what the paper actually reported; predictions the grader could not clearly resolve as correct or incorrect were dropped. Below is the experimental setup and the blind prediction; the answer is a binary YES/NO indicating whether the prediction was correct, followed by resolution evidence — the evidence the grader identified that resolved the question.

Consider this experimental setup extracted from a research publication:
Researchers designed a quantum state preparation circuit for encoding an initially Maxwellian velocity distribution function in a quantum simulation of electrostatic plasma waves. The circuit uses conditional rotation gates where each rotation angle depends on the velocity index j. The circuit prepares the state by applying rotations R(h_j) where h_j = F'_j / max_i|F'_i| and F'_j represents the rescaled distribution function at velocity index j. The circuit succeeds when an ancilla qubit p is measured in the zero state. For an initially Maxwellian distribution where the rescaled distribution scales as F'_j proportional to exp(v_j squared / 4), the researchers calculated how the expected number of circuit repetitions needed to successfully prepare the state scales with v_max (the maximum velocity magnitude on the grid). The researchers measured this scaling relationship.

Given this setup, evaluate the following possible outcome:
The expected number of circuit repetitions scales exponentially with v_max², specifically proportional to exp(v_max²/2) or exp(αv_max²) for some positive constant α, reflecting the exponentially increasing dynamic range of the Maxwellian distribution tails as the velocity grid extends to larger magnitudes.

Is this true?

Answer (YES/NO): NO